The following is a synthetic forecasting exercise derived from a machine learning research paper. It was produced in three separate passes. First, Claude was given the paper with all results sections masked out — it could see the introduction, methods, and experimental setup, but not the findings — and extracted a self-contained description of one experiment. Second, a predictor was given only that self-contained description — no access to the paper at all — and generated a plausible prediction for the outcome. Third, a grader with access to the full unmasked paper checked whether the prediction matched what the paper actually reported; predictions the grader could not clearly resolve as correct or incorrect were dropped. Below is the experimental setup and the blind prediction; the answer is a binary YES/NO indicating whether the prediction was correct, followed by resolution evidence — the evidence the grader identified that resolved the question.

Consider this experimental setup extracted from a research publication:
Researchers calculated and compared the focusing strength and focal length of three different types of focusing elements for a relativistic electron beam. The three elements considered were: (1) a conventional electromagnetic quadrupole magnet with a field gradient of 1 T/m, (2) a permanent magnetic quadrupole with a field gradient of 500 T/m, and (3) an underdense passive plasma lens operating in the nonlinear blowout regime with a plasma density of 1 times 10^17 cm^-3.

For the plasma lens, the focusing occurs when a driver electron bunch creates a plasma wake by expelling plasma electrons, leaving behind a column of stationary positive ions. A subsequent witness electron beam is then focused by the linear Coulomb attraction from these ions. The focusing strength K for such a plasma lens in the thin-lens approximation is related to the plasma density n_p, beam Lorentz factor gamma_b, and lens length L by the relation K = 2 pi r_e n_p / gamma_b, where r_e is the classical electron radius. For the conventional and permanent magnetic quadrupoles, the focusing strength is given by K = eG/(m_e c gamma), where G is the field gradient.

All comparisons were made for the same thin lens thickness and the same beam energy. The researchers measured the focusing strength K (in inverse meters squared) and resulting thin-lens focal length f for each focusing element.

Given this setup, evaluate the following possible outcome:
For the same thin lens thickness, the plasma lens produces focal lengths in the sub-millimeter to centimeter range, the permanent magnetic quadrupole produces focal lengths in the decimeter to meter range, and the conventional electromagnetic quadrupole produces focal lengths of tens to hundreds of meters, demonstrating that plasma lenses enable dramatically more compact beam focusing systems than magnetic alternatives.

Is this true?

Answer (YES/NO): YES